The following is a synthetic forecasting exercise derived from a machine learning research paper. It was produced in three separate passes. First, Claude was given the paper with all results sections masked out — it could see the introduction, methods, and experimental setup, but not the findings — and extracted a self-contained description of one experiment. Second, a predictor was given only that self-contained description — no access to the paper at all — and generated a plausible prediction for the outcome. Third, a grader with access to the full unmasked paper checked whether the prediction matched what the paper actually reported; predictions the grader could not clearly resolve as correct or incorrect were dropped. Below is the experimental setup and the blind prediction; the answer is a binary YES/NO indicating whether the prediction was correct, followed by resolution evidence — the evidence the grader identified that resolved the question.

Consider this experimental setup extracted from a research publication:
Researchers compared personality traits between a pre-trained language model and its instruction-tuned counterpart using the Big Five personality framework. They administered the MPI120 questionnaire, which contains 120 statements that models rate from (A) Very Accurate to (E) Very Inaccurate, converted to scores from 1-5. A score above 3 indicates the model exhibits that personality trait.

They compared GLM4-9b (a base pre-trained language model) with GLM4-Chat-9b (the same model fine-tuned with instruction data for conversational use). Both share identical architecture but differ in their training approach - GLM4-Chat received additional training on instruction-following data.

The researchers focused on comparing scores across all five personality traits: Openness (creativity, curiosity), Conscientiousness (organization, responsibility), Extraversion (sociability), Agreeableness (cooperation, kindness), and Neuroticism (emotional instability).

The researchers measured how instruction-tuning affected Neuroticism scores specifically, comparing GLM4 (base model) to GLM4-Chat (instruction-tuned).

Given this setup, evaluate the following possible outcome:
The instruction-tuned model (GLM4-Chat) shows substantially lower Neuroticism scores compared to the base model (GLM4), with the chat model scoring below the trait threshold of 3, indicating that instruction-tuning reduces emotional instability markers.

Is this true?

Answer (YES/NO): NO